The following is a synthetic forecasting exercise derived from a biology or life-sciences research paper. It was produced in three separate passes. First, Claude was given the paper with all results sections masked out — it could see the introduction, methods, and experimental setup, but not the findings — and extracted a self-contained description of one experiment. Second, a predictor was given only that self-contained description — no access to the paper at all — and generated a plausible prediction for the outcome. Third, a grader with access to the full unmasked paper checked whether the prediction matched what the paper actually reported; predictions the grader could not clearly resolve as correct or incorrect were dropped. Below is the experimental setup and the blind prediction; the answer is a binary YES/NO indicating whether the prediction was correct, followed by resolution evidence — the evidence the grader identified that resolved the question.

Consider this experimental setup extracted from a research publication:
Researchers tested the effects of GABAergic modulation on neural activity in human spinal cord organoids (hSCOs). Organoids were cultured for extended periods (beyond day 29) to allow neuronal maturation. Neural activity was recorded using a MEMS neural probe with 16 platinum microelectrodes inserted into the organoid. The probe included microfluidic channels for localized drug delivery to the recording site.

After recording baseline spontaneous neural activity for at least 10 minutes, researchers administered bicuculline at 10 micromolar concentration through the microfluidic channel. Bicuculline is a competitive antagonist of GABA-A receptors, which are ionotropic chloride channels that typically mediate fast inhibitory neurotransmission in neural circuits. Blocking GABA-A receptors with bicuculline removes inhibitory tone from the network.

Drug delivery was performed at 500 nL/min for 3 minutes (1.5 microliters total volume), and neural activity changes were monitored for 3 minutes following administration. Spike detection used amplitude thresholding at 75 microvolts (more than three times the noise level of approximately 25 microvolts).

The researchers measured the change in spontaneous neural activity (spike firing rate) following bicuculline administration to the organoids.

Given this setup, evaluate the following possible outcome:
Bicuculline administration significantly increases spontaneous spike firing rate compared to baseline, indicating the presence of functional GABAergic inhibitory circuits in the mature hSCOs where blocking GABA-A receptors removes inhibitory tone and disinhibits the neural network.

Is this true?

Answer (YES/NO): YES